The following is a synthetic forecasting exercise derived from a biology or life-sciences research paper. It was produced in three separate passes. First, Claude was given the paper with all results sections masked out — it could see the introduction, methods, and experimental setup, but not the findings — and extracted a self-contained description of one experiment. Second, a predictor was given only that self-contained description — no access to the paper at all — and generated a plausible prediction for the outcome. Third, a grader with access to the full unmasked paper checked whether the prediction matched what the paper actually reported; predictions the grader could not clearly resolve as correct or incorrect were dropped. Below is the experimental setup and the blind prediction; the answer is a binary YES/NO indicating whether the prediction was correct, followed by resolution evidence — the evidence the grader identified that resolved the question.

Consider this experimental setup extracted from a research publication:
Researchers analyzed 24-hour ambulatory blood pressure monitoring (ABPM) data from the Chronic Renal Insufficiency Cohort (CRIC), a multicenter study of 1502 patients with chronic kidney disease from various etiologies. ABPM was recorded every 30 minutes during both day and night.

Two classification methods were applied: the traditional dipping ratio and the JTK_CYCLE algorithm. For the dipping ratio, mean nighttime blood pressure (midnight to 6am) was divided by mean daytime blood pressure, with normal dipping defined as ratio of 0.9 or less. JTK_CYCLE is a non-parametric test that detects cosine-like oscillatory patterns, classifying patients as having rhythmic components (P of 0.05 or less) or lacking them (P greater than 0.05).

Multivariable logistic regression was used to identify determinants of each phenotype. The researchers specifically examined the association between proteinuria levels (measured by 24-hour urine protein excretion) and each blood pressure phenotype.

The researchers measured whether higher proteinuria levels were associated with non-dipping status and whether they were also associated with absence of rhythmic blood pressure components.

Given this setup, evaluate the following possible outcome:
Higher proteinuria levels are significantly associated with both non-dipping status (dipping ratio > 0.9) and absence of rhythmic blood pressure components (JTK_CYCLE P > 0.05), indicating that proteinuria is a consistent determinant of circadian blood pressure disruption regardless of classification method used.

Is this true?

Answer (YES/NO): NO